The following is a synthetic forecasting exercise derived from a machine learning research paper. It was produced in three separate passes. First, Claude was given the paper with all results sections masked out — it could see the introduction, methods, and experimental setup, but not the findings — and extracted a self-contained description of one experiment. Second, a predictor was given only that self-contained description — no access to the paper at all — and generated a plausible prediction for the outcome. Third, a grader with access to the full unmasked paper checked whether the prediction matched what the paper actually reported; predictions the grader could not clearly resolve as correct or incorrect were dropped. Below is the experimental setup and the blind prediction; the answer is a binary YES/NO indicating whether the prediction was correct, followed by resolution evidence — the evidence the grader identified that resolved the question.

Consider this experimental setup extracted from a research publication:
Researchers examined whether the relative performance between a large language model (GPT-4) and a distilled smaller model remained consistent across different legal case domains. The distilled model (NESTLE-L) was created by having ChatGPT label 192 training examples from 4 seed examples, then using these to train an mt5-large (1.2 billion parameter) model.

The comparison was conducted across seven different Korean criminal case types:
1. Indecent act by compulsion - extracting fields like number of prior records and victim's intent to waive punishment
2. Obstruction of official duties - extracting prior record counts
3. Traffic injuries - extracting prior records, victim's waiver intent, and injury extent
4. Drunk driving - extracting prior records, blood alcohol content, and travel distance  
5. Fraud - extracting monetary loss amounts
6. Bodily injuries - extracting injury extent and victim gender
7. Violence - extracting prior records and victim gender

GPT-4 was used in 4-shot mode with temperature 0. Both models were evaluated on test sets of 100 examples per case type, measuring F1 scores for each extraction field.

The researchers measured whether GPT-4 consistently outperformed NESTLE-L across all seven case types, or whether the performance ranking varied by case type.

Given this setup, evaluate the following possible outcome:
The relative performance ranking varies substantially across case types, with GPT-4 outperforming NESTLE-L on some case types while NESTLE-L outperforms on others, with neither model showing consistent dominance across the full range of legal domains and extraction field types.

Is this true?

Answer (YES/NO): YES